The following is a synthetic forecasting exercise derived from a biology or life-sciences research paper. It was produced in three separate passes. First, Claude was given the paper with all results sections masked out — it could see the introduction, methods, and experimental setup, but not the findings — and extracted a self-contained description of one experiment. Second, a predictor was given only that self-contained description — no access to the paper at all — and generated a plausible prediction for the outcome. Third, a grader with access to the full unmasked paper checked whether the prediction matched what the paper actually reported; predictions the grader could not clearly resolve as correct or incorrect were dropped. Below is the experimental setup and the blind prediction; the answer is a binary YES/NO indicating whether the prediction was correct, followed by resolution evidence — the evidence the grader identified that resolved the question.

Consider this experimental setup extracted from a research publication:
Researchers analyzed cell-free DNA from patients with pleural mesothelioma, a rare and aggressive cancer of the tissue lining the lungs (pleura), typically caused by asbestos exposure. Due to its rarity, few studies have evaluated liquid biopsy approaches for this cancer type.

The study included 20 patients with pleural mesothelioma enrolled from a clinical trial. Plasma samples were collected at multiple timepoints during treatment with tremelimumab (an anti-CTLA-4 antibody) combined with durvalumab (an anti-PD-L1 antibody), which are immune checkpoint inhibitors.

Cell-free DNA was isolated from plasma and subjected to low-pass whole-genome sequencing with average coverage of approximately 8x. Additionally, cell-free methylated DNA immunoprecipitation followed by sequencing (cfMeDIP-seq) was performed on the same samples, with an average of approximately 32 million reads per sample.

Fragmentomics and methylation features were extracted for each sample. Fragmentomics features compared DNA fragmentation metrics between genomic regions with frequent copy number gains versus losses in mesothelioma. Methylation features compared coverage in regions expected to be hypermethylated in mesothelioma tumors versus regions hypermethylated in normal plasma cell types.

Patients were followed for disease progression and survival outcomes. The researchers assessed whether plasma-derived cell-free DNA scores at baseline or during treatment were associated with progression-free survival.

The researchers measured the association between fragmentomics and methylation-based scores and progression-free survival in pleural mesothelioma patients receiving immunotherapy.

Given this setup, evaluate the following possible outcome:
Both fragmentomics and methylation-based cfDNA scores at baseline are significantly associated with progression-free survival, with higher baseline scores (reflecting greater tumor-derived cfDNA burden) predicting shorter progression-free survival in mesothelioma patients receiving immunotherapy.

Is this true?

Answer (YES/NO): NO